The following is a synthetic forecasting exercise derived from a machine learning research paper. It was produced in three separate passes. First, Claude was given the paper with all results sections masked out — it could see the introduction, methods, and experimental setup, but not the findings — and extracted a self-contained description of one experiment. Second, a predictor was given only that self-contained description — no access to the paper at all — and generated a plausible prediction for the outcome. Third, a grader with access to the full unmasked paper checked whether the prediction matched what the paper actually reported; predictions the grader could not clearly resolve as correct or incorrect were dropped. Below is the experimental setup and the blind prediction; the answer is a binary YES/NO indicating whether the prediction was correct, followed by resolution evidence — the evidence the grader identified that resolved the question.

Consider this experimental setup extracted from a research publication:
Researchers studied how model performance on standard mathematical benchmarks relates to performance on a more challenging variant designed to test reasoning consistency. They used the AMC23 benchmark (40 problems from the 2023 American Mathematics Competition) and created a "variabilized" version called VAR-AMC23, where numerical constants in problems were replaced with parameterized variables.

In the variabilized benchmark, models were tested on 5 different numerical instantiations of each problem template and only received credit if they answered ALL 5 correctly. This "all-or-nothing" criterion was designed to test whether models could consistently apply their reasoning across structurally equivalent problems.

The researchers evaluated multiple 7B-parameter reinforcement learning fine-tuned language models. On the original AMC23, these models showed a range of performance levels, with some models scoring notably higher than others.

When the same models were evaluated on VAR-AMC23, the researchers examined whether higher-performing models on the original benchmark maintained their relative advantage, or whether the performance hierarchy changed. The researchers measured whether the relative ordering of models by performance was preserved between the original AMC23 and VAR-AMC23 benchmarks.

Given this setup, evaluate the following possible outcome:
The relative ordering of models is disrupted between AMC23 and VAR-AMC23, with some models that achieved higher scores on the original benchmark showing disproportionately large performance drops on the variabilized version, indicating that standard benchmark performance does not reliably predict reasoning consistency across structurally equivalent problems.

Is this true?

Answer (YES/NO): NO